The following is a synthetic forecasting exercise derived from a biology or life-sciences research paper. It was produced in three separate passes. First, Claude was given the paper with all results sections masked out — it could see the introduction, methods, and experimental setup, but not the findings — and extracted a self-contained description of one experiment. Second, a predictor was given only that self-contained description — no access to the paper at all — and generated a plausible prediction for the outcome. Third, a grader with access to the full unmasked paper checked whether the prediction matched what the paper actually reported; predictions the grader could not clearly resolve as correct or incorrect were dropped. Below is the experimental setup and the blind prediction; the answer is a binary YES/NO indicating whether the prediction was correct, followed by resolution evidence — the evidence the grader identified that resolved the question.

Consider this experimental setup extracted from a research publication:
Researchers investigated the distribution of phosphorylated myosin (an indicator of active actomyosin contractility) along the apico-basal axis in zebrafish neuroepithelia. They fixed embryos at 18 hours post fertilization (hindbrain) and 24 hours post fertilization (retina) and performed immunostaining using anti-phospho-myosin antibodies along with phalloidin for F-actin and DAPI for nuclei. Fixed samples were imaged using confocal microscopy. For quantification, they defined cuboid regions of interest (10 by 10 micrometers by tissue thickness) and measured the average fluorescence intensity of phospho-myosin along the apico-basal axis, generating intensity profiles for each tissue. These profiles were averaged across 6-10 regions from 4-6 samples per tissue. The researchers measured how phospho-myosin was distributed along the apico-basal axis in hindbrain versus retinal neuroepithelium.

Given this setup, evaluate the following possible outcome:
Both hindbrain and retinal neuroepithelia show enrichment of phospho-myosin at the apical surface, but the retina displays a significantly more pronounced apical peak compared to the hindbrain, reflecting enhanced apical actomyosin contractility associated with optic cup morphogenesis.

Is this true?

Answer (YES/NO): NO